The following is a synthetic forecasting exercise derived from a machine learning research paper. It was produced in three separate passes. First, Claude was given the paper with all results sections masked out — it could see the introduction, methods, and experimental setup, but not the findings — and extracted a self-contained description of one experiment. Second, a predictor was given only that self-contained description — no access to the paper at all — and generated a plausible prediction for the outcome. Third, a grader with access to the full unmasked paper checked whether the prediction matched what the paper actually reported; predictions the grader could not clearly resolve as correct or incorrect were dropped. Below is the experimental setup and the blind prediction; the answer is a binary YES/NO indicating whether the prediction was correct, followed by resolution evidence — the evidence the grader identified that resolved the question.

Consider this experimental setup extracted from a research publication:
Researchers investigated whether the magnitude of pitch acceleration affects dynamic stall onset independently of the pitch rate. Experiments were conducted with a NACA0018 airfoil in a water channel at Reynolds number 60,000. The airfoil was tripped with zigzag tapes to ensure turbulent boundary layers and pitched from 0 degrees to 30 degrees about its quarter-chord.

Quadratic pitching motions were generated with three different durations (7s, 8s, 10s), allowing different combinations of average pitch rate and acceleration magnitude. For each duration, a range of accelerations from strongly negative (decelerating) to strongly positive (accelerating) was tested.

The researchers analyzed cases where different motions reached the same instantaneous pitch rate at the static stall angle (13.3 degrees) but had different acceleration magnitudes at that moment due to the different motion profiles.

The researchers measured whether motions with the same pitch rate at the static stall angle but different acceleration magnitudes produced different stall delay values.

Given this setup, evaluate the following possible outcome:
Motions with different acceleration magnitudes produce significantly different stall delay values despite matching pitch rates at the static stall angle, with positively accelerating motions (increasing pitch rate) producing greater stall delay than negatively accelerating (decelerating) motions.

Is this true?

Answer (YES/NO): NO